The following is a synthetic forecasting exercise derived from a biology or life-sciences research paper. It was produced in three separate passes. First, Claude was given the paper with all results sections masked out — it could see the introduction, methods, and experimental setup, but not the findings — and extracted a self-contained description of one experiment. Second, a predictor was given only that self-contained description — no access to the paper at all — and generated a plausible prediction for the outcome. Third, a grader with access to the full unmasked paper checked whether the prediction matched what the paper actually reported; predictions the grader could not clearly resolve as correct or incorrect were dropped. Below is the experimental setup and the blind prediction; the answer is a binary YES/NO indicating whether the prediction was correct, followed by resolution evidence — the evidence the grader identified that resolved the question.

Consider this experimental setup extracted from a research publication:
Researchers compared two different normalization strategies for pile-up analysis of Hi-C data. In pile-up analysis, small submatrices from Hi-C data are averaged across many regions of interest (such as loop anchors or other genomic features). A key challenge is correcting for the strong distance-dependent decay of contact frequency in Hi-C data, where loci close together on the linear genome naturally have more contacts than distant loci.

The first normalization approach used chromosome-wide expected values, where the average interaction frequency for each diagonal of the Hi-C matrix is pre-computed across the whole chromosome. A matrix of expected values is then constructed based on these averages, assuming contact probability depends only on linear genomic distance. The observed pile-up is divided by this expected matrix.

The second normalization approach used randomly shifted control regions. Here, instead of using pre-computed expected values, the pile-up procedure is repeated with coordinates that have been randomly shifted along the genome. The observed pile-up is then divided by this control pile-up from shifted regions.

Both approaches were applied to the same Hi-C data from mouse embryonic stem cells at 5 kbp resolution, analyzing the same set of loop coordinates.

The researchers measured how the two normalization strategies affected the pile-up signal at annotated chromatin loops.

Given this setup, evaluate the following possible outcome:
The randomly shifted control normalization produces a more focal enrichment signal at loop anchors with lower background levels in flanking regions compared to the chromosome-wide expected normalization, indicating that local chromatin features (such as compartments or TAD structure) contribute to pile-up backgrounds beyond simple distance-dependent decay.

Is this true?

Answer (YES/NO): NO